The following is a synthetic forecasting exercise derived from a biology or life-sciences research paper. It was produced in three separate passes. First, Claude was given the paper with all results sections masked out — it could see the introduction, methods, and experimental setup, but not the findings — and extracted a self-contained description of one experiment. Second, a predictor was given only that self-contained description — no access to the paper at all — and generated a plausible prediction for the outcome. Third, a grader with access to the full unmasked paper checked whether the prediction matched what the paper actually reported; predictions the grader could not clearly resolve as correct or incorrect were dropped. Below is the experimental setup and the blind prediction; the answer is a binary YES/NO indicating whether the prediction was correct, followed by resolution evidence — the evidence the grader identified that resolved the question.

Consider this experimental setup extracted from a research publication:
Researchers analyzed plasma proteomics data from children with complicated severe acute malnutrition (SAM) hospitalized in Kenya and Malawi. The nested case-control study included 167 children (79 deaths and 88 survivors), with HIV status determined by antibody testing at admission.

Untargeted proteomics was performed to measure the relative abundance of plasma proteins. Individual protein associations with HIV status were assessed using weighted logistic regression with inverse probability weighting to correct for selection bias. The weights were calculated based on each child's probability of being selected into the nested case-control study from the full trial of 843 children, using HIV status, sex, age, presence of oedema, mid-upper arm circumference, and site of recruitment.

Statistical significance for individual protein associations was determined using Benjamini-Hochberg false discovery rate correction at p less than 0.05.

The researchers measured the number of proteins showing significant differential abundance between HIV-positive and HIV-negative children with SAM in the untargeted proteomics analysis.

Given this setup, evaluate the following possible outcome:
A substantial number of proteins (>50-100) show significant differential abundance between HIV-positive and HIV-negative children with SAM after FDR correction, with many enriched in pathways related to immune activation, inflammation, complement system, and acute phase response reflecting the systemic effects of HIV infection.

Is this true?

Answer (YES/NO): NO